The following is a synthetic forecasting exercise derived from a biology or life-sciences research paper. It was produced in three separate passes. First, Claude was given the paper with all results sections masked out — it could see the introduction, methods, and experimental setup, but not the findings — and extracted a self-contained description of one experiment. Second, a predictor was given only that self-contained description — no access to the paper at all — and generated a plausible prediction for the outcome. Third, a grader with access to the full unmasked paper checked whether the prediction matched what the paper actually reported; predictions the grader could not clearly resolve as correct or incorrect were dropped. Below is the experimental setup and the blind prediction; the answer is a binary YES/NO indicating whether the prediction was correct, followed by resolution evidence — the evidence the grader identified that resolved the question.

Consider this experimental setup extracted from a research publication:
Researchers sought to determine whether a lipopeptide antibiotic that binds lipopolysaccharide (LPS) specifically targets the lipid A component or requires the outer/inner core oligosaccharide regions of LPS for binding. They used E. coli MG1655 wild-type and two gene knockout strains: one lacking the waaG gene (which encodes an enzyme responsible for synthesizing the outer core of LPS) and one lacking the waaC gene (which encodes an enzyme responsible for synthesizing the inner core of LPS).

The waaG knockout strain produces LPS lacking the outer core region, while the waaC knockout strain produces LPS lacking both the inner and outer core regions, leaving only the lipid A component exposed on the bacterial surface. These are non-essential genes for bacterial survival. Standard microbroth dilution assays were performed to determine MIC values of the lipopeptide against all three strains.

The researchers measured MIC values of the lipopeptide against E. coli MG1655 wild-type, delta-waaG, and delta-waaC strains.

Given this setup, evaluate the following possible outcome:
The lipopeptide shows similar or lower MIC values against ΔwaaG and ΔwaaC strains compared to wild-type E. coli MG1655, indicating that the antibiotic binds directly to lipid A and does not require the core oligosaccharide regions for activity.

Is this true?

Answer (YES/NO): YES